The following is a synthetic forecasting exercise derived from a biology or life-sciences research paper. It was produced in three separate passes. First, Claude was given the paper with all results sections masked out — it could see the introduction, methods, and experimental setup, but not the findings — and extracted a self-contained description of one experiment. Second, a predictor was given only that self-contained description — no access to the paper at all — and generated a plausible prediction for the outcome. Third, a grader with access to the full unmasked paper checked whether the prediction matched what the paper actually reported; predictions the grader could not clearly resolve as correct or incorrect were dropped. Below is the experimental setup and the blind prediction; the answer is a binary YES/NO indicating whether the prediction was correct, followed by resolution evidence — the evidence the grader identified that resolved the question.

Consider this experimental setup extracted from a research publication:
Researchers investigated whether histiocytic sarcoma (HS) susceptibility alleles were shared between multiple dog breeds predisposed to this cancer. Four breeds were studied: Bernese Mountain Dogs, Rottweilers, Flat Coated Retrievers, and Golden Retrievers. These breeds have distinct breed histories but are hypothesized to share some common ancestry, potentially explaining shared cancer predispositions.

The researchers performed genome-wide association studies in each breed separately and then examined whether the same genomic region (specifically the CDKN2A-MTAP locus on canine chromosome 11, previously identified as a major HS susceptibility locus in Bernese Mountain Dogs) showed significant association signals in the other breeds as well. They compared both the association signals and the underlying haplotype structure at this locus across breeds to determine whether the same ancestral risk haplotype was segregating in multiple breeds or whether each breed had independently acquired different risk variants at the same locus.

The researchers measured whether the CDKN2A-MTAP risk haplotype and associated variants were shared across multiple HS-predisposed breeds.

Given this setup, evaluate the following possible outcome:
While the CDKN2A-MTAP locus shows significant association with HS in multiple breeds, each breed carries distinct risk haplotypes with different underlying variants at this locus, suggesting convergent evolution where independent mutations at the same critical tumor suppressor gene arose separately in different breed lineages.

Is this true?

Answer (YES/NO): NO